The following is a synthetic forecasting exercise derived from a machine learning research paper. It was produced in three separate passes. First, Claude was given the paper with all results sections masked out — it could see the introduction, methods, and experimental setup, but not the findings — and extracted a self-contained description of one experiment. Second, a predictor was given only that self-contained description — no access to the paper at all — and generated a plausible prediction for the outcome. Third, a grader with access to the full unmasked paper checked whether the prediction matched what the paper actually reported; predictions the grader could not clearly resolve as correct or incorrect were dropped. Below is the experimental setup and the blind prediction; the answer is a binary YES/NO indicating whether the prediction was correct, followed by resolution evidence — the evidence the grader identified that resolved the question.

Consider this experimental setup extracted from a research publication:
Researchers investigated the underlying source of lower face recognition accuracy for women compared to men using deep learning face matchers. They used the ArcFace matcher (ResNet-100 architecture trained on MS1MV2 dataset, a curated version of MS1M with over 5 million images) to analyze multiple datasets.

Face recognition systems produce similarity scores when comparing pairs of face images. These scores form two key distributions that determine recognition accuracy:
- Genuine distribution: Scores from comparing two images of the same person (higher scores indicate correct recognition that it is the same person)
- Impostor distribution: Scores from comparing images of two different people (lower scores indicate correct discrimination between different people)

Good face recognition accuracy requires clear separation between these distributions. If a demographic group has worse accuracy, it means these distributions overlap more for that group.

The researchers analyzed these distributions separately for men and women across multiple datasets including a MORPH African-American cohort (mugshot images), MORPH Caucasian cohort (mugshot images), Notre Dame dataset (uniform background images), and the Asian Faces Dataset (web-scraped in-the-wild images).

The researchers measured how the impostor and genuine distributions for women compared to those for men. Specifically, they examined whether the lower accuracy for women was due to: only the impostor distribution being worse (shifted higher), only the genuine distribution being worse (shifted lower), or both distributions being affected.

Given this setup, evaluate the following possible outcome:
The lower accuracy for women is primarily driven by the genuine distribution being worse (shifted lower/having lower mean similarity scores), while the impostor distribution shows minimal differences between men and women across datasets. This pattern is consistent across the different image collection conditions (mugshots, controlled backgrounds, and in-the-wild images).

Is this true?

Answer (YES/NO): NO